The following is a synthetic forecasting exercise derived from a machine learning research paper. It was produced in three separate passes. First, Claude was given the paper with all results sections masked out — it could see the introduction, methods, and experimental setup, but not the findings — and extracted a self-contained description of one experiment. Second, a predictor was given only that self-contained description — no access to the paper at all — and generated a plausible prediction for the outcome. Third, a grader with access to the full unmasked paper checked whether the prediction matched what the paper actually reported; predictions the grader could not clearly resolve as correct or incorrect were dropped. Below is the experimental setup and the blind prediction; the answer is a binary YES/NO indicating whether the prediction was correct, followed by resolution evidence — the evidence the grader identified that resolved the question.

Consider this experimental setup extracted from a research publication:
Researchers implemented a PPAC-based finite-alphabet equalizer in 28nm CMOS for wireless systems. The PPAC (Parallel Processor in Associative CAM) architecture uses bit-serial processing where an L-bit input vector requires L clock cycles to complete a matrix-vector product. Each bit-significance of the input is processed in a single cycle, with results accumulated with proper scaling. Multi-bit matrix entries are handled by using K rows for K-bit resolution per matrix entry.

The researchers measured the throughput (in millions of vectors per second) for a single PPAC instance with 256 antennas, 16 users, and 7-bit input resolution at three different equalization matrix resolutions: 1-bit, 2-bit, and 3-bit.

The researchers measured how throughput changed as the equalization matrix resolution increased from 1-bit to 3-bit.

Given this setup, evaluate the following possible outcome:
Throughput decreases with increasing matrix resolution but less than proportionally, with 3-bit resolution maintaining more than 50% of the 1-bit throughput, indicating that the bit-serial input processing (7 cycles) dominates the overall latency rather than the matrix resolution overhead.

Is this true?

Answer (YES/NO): YES